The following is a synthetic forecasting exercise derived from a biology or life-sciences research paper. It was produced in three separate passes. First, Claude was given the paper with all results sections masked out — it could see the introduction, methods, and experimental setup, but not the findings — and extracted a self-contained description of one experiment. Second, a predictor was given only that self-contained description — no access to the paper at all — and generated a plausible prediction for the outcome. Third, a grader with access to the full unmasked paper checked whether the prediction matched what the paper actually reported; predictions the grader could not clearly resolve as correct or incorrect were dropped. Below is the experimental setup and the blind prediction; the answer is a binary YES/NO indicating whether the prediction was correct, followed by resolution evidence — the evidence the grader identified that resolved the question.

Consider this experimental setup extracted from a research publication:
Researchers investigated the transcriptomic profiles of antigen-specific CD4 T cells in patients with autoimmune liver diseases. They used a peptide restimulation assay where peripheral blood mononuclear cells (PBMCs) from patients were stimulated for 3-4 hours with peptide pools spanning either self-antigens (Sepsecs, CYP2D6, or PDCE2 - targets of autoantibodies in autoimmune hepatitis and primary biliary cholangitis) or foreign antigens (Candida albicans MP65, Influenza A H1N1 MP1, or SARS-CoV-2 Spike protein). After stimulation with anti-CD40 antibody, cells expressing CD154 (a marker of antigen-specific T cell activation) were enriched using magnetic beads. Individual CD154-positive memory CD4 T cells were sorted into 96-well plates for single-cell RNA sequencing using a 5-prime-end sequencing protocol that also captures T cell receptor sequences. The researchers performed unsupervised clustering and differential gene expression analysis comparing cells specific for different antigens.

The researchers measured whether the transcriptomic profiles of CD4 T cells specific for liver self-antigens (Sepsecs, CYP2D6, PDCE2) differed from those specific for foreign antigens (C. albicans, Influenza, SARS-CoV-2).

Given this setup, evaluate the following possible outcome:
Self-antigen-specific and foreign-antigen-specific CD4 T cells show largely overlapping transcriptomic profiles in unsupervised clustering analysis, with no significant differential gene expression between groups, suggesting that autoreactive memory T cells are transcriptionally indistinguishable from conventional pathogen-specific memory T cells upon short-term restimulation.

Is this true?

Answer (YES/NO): NO